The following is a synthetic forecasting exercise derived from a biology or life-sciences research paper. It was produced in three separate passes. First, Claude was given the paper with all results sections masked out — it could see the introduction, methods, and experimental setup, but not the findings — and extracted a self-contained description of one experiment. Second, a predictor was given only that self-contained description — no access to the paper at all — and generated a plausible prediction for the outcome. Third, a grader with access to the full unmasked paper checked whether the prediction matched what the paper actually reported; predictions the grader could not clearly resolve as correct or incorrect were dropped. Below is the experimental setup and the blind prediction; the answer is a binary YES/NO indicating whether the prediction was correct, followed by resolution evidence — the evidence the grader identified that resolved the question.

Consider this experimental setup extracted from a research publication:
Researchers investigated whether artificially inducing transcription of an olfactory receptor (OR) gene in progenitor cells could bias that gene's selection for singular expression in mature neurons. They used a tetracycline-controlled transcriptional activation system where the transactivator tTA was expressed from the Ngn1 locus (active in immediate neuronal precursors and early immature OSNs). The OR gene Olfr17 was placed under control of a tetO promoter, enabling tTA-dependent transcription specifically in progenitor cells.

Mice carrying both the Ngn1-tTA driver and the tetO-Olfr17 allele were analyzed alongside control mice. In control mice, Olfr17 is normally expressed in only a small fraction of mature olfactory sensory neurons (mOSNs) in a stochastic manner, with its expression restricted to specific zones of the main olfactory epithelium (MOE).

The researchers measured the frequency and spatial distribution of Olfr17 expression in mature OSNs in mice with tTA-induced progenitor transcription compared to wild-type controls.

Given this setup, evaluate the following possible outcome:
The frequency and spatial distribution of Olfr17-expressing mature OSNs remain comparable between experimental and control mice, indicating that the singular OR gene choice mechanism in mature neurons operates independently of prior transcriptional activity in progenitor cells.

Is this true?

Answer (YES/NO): NO